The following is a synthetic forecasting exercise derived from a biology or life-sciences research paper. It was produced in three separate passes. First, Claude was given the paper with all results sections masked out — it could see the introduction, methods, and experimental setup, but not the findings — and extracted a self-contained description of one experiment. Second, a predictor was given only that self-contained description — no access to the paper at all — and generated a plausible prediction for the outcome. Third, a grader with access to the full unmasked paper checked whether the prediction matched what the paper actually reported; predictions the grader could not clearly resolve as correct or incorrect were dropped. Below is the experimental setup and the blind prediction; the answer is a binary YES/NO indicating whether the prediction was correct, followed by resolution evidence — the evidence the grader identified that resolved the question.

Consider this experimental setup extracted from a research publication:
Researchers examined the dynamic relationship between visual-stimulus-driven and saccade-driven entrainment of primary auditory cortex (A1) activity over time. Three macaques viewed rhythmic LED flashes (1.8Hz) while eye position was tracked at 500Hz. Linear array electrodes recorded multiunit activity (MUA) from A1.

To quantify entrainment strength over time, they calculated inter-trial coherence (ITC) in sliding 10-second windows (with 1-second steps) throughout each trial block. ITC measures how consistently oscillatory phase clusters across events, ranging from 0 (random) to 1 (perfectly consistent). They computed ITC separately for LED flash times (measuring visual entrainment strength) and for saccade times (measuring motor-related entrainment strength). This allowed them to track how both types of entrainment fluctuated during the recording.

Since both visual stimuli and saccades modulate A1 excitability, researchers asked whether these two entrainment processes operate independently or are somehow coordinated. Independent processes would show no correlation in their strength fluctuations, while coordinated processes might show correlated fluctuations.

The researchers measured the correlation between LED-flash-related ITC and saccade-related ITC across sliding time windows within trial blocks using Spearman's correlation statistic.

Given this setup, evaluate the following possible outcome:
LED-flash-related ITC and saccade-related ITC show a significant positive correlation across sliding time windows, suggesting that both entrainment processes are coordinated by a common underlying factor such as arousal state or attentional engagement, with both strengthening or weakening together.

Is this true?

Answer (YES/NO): NO